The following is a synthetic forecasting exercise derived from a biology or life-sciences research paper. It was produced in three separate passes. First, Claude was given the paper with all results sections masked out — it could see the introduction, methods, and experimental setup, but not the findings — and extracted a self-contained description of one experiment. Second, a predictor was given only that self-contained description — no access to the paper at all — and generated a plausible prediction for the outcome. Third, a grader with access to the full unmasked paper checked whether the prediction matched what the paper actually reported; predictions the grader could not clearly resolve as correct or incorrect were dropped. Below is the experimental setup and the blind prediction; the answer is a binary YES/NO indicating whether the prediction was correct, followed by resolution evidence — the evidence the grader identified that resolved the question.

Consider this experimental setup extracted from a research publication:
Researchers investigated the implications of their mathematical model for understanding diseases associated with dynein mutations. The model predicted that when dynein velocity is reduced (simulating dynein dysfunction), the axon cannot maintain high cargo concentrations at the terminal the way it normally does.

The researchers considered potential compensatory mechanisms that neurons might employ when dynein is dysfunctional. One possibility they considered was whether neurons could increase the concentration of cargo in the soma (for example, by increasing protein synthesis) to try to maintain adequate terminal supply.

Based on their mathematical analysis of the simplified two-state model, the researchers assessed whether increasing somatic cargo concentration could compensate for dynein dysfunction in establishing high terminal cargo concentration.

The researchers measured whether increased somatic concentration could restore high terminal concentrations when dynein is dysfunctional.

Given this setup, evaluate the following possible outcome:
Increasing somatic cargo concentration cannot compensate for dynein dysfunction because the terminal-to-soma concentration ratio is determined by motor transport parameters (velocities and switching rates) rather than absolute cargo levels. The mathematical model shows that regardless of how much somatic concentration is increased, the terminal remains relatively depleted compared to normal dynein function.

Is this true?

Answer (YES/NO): YES